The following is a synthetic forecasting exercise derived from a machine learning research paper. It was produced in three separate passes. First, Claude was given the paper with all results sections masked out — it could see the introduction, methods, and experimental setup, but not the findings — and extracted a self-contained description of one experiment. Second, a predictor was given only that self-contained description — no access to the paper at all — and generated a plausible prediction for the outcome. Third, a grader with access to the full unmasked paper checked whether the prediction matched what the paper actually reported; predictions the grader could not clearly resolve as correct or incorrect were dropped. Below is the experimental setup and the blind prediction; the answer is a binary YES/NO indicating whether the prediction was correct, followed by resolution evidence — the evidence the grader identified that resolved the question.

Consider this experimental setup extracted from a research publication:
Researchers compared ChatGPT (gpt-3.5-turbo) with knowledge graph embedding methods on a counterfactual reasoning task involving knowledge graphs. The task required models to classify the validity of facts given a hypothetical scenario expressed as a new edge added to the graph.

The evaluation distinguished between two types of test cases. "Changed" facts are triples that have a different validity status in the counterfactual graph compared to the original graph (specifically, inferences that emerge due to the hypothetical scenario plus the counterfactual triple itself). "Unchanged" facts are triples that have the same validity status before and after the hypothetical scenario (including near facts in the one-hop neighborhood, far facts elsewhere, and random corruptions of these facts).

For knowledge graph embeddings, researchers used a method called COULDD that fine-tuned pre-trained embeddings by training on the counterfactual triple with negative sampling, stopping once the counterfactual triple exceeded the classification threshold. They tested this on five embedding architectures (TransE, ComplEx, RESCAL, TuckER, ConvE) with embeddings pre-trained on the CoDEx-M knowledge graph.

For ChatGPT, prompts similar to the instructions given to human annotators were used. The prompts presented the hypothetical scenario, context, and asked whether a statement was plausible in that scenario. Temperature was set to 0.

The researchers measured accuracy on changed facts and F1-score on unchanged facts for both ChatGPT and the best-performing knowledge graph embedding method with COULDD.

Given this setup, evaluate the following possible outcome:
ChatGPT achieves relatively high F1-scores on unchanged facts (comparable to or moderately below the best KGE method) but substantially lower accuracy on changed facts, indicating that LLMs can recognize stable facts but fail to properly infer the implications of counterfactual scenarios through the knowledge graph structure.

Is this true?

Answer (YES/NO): NO